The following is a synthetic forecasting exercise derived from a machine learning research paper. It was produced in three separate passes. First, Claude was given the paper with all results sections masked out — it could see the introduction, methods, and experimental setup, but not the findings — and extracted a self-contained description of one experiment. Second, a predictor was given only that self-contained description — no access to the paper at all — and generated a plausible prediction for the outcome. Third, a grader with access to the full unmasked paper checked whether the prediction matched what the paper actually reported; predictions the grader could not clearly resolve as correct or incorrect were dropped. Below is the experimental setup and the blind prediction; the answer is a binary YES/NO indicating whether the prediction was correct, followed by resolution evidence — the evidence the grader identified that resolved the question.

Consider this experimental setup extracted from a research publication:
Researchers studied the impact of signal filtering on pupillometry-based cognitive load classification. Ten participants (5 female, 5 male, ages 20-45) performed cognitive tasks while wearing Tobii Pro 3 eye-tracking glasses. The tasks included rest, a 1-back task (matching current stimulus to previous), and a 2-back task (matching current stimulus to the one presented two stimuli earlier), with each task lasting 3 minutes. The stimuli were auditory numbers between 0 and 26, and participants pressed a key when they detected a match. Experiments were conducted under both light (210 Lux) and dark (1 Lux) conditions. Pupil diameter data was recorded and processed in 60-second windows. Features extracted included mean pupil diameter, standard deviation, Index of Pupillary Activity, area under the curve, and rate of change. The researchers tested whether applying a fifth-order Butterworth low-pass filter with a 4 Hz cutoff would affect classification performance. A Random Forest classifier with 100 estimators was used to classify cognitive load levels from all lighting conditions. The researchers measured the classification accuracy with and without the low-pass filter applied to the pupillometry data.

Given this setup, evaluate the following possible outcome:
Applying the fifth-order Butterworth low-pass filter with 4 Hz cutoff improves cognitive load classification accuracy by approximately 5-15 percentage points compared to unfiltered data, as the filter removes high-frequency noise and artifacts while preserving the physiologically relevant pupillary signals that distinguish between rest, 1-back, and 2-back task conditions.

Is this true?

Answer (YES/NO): NO